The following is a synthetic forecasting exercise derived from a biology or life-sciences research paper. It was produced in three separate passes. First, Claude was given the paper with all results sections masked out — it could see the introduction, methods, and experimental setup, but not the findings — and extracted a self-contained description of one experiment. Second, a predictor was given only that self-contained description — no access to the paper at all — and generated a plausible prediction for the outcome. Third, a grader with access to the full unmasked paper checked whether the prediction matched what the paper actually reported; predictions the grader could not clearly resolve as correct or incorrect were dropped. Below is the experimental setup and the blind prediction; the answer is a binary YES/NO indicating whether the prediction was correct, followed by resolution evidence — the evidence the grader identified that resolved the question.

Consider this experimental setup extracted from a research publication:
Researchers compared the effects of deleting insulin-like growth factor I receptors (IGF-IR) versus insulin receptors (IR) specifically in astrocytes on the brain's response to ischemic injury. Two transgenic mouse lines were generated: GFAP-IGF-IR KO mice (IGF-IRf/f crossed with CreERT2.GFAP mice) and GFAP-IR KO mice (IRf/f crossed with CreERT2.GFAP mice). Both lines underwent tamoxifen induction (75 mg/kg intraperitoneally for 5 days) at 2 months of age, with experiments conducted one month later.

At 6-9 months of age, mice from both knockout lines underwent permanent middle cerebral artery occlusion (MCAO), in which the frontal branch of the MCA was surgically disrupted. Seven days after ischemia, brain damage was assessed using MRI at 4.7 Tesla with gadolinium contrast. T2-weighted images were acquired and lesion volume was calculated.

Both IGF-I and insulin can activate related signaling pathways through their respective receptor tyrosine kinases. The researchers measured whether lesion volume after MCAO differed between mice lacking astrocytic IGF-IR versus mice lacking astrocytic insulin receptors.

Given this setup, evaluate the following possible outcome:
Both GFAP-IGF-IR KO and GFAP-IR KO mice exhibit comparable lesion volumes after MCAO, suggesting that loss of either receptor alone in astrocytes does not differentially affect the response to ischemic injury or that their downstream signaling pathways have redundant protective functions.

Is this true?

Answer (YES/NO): NO